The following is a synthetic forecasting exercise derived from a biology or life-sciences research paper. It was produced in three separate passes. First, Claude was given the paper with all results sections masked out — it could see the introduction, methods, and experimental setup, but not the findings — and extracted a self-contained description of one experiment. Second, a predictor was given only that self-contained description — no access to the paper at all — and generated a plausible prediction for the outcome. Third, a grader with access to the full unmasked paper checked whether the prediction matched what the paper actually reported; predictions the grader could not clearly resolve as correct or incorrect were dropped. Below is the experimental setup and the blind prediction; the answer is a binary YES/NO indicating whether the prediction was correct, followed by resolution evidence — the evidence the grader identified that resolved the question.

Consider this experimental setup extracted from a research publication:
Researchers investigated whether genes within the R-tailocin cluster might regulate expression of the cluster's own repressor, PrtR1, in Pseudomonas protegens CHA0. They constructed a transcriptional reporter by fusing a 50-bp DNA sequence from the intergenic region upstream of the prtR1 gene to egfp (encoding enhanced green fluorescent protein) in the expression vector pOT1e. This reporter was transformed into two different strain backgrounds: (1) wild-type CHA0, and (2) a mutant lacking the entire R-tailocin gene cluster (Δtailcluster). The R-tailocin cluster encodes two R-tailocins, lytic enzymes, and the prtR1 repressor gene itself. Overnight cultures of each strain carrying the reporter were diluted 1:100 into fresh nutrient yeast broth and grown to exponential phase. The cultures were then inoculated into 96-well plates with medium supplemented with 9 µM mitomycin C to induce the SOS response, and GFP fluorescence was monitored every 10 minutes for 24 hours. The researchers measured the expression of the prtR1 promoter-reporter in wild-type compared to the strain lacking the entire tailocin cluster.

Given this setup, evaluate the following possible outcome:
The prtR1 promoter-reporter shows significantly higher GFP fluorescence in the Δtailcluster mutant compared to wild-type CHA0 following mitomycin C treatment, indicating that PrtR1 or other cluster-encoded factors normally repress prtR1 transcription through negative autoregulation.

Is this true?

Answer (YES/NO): NO